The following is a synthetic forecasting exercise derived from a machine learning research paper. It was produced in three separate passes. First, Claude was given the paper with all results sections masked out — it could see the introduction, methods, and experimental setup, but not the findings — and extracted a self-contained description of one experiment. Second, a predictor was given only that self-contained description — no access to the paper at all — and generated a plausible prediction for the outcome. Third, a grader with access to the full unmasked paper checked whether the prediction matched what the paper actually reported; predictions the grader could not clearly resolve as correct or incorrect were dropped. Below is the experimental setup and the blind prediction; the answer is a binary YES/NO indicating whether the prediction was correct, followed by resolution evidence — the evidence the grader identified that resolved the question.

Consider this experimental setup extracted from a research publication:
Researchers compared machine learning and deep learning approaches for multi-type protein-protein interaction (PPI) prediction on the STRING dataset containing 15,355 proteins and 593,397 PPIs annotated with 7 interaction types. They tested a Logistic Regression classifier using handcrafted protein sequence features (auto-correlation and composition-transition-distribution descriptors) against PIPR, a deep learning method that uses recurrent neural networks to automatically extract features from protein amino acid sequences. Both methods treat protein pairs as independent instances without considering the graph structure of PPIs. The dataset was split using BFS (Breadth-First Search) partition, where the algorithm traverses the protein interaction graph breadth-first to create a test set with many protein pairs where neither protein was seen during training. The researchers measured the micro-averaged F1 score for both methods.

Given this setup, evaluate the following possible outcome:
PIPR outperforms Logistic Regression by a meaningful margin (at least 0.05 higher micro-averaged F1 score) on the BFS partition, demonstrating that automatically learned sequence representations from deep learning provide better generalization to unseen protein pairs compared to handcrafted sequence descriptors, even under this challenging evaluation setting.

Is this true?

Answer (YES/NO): YES